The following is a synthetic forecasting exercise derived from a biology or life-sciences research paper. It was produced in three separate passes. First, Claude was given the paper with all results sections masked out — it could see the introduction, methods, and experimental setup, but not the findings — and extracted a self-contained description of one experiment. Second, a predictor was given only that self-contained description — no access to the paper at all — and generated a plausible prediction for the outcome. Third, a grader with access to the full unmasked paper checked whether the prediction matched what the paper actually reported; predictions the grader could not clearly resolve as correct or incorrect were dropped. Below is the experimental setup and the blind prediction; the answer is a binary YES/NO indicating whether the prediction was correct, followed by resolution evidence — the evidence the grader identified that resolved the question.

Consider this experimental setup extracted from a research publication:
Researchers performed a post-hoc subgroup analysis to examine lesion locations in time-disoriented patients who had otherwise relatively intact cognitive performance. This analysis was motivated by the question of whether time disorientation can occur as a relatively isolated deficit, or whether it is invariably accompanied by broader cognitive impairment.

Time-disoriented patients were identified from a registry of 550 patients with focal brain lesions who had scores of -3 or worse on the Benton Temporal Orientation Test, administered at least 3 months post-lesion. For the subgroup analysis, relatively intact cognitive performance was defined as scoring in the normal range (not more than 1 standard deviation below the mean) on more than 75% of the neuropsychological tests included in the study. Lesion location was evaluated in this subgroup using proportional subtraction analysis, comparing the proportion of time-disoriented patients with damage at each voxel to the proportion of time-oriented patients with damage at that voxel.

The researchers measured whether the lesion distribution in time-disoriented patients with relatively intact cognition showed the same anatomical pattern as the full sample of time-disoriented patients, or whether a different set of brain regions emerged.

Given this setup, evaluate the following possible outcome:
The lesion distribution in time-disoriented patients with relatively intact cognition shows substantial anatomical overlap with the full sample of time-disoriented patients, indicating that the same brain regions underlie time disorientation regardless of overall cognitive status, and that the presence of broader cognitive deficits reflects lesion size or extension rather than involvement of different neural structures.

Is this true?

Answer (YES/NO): NO